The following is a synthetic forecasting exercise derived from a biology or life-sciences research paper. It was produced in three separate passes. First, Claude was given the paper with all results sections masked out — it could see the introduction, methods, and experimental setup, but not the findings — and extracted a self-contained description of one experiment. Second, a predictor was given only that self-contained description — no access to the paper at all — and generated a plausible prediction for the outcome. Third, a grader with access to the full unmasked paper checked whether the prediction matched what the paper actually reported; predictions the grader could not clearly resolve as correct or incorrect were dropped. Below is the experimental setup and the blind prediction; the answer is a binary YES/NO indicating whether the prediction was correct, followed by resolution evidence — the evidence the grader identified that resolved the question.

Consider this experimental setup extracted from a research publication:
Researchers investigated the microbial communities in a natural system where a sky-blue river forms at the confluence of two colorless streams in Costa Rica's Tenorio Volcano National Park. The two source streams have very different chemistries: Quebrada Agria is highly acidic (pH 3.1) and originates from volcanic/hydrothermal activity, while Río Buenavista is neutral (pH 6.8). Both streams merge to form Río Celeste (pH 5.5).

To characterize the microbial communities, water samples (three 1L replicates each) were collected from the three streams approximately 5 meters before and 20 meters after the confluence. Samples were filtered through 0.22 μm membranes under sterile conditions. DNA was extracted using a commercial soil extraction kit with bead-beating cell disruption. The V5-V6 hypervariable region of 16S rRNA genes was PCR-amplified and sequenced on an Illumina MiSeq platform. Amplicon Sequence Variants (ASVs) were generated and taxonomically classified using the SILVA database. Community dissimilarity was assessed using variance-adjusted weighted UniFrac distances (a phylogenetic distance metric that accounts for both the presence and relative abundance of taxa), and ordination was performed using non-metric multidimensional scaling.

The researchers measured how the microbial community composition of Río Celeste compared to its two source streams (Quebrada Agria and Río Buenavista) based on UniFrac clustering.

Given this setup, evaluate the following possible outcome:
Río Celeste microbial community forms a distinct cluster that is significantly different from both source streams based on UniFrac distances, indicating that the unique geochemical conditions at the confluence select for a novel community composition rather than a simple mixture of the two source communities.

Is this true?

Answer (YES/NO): NO